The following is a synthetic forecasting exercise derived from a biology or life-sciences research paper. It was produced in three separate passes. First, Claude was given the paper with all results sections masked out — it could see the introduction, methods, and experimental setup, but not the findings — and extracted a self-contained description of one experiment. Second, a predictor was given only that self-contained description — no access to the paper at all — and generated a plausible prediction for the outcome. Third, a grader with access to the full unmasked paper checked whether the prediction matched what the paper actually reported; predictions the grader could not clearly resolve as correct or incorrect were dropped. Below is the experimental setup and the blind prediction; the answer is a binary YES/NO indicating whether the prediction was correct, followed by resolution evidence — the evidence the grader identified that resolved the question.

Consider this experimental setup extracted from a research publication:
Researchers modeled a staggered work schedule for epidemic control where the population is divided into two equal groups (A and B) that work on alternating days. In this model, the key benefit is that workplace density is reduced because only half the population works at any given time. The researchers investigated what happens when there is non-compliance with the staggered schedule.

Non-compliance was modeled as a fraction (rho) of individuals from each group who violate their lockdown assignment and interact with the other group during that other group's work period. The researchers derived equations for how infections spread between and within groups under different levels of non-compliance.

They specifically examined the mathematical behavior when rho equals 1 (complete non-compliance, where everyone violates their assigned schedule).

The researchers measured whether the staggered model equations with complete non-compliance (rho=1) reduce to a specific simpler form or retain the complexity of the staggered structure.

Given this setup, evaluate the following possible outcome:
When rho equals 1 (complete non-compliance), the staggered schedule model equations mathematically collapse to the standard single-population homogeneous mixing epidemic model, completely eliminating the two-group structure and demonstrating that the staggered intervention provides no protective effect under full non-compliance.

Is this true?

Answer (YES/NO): YES